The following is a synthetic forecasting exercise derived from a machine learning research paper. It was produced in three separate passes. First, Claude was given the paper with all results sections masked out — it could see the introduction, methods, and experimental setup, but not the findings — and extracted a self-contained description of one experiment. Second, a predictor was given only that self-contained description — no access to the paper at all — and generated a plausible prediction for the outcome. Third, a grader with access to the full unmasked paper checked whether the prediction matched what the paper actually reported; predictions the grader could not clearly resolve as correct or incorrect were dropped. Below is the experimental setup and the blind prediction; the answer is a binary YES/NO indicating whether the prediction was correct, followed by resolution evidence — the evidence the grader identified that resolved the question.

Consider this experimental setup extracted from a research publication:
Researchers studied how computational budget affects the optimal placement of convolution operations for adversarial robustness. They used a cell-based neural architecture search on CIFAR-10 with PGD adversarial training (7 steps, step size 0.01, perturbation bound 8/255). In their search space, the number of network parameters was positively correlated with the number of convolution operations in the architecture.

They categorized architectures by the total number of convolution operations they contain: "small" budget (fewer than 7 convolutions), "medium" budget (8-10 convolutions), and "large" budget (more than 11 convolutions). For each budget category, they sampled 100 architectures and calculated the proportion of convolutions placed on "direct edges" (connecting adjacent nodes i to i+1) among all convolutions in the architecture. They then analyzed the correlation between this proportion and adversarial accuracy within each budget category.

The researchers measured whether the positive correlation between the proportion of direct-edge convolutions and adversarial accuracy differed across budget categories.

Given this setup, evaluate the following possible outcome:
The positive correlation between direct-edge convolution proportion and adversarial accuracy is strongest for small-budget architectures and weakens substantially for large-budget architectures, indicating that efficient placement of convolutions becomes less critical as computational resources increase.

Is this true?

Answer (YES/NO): NO